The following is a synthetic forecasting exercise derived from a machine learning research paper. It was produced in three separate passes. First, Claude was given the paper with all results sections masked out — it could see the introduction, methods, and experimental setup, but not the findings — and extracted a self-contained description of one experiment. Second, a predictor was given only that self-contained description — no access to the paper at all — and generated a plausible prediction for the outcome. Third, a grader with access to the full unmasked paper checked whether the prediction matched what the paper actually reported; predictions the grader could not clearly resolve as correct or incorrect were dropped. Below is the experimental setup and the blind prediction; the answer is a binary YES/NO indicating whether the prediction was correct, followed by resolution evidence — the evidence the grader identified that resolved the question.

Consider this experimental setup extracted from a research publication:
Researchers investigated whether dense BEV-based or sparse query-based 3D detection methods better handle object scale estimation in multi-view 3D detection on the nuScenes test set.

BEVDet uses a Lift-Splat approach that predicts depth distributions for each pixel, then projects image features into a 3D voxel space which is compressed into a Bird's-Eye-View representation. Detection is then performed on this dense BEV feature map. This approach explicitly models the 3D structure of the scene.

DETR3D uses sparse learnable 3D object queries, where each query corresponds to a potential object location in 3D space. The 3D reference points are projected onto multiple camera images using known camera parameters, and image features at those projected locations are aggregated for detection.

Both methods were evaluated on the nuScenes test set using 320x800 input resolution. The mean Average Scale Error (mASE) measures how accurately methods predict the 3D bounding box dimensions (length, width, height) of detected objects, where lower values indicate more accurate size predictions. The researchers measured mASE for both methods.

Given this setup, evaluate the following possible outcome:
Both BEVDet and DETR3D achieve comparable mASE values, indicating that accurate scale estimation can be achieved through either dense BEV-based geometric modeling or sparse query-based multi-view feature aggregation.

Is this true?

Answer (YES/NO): NO